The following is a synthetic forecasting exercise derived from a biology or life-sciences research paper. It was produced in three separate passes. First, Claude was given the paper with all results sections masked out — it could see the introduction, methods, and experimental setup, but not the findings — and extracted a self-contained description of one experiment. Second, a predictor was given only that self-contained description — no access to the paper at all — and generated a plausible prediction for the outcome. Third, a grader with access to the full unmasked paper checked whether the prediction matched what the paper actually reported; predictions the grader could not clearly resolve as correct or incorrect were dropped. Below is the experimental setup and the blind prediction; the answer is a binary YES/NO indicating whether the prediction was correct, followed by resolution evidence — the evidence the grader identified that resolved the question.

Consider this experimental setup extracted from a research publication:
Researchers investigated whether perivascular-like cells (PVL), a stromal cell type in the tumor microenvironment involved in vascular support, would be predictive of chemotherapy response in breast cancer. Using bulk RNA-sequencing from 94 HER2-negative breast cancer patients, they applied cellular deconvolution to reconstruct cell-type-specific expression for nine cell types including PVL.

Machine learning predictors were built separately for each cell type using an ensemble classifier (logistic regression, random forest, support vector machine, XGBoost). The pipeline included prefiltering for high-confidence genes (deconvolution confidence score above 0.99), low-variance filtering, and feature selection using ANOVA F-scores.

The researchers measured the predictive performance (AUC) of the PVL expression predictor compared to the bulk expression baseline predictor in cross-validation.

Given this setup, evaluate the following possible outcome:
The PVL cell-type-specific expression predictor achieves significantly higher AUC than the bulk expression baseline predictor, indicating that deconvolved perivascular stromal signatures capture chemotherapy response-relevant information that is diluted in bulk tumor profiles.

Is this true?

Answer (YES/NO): NO